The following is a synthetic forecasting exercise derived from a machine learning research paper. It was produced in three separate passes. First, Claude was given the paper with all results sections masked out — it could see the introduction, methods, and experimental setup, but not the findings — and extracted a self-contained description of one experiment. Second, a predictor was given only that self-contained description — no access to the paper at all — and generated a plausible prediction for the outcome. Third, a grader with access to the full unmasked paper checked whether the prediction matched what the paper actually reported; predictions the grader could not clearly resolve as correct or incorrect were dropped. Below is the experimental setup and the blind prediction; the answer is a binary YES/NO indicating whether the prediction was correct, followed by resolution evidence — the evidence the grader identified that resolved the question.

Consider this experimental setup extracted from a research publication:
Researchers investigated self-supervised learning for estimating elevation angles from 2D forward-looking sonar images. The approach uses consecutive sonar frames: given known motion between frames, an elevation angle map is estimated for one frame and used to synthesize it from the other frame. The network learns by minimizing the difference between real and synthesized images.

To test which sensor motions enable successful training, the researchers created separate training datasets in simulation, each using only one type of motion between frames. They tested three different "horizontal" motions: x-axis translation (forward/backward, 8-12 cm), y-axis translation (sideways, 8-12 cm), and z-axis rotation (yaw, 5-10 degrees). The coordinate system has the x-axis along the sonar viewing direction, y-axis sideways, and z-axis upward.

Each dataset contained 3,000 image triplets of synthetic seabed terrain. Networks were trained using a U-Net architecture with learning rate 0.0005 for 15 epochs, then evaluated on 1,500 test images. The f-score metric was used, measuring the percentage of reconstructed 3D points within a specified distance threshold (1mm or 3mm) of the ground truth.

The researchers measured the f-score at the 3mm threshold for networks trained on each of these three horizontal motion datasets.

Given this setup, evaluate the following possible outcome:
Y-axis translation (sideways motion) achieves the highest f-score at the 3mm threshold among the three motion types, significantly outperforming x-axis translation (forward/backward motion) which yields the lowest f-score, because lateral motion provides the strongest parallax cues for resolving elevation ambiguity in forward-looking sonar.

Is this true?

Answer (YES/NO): NO